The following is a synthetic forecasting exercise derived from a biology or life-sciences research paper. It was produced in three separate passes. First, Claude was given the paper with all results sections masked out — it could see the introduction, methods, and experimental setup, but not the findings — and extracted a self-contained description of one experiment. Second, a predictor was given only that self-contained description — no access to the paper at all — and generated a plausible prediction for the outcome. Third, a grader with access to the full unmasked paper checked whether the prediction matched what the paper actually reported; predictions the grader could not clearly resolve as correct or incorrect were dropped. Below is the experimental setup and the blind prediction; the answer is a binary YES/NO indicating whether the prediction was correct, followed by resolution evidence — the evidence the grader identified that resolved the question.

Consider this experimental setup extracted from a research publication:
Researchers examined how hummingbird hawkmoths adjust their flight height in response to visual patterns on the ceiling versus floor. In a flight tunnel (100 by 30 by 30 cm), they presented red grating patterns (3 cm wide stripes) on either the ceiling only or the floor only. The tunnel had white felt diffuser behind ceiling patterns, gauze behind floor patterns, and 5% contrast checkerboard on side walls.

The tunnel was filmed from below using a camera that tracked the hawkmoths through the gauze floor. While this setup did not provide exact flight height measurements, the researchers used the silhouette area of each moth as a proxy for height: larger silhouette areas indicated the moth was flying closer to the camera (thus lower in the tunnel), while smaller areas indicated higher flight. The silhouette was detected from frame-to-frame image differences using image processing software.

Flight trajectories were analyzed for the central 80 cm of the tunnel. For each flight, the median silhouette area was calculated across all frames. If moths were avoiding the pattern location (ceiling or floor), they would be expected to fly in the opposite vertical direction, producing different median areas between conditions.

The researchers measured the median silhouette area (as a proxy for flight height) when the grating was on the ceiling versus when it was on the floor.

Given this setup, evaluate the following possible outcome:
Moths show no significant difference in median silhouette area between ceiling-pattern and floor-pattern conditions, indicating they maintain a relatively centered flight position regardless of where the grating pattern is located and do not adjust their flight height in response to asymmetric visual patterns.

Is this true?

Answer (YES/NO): NO